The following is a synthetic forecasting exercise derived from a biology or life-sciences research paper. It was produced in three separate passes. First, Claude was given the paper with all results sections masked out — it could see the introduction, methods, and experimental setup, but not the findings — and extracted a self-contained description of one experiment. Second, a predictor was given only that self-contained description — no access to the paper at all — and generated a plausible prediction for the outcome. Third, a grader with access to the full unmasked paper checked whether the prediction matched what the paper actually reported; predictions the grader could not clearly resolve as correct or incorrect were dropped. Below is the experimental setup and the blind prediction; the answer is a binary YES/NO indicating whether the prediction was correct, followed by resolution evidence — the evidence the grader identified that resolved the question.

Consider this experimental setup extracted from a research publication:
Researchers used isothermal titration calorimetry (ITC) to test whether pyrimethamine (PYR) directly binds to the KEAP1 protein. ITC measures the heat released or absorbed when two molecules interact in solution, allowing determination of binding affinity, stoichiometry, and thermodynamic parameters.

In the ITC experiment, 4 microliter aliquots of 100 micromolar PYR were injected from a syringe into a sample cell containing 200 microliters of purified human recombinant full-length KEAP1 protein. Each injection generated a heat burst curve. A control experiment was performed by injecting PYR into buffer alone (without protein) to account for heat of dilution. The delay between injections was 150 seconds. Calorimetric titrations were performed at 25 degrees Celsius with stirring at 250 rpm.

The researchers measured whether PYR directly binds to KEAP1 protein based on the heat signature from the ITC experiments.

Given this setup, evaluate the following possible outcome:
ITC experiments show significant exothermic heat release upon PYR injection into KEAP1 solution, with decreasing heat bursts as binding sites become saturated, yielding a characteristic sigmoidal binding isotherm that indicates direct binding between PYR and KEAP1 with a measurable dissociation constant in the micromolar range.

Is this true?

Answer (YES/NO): YES